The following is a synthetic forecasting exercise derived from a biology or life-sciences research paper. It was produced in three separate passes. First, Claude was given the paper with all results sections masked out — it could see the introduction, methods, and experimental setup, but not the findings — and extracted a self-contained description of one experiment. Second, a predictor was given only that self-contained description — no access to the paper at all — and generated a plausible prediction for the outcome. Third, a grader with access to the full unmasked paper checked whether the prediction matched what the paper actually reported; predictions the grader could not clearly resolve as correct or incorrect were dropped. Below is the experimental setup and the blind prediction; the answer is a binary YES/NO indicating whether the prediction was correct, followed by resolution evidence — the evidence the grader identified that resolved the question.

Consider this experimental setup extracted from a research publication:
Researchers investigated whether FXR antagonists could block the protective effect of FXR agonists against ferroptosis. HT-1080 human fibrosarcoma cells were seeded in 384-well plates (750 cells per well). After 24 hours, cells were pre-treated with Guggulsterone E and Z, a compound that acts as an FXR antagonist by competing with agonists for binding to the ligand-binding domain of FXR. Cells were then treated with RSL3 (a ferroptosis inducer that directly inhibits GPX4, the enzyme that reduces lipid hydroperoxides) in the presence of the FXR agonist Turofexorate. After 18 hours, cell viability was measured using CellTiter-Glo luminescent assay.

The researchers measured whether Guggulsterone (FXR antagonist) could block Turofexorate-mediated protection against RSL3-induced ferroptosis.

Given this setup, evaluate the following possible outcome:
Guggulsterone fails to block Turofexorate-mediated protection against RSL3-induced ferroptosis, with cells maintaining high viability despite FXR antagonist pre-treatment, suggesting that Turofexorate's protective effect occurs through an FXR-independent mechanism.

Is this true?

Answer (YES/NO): NO